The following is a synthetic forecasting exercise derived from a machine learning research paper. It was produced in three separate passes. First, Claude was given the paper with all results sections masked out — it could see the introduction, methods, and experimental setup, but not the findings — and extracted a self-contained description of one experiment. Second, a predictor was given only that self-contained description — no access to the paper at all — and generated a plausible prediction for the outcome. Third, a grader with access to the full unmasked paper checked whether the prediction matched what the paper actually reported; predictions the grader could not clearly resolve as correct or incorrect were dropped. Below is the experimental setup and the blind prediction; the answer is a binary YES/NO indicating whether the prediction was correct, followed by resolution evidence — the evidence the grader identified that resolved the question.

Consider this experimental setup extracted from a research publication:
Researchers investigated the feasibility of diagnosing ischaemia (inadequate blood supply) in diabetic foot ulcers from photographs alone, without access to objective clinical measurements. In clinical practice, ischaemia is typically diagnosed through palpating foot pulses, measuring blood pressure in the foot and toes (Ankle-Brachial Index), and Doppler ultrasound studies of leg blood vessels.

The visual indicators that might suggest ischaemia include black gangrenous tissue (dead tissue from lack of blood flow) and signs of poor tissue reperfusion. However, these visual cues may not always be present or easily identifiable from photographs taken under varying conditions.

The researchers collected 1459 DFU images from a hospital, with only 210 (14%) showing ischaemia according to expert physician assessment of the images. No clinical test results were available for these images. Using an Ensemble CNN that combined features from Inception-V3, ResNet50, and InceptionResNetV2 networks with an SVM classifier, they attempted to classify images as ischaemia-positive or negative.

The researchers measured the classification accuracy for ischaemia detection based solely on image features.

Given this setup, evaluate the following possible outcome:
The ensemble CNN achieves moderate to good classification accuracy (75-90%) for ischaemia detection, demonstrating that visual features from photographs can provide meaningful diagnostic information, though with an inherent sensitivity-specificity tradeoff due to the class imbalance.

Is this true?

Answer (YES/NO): NO